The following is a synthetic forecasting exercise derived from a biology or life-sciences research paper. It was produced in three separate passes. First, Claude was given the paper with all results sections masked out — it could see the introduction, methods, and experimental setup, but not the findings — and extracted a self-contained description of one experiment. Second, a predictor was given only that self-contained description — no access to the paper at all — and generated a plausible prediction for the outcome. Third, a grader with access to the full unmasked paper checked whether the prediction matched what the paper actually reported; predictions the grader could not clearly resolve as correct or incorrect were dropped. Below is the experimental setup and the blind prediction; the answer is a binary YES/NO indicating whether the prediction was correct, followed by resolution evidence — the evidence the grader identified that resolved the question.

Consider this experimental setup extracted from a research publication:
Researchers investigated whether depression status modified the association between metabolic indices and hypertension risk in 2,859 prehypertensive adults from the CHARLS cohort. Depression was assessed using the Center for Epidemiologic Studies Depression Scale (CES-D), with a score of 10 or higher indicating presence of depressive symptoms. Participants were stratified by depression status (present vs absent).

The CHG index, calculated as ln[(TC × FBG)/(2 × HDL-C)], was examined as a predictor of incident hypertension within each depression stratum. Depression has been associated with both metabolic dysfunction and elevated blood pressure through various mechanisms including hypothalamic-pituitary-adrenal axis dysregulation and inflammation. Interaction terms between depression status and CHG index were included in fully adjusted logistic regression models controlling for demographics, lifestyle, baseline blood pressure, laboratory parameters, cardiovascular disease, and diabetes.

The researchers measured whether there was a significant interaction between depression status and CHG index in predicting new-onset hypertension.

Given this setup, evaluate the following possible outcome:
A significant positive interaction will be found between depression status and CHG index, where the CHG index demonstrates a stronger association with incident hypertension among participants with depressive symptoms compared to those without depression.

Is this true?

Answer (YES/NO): NO